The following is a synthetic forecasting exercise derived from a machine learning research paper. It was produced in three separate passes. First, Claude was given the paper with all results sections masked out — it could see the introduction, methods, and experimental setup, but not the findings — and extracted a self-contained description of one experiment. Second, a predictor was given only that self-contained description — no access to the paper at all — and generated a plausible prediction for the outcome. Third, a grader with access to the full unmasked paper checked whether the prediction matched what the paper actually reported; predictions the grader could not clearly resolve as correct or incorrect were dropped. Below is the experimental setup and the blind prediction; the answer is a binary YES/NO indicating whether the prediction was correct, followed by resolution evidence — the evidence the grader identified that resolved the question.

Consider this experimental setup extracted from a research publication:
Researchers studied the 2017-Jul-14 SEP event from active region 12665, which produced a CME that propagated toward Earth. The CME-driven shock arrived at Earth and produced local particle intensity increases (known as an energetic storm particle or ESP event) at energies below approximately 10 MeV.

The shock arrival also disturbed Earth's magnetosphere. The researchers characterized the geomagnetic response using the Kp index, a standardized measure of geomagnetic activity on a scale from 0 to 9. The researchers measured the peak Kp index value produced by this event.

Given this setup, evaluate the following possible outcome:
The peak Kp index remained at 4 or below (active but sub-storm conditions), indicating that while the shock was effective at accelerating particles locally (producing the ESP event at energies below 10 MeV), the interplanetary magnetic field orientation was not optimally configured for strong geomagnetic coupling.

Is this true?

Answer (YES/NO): NO